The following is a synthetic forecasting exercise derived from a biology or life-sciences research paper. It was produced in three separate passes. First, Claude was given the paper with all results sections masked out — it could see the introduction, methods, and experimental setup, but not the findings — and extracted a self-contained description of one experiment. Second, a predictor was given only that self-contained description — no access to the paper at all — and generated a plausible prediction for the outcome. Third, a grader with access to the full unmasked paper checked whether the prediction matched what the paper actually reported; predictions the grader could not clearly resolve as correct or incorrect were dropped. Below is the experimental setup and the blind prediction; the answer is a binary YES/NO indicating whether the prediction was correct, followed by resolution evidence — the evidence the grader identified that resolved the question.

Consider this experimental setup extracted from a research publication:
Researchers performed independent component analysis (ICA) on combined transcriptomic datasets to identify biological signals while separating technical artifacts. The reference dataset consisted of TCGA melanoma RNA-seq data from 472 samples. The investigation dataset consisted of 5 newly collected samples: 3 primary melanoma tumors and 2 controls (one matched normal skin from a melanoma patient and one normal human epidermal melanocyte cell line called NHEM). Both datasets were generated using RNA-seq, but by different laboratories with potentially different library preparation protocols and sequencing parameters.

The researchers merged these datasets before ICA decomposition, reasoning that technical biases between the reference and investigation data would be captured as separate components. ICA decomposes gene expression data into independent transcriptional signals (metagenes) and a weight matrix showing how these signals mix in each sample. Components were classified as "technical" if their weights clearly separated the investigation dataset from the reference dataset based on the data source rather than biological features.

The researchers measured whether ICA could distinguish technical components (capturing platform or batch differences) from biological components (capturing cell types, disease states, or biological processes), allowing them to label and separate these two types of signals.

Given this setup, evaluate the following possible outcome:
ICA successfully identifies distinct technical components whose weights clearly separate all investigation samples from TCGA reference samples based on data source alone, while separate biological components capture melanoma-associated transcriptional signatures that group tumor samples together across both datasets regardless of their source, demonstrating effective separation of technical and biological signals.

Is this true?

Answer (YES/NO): YES